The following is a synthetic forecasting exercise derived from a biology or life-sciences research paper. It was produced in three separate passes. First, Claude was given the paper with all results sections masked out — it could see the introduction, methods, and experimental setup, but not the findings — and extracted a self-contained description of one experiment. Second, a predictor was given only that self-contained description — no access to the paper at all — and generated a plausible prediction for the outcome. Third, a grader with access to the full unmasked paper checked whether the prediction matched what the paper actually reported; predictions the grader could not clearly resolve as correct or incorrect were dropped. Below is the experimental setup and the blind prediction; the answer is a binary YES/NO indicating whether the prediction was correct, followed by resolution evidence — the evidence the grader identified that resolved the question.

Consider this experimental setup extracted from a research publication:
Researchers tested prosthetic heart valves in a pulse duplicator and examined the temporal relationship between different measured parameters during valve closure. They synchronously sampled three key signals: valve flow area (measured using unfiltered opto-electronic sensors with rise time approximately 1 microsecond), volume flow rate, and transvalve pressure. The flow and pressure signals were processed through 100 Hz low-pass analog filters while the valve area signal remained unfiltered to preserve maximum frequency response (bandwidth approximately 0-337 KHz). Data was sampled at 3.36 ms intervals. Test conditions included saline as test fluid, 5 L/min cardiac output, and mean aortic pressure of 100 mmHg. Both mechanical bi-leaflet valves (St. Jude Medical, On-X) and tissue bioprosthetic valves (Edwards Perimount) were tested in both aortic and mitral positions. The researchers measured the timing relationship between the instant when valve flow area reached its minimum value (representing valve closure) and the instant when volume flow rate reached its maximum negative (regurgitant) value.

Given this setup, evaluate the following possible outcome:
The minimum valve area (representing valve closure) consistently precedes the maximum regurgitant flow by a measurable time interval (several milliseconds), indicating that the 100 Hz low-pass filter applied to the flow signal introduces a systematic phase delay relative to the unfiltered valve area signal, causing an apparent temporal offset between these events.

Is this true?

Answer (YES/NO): NO